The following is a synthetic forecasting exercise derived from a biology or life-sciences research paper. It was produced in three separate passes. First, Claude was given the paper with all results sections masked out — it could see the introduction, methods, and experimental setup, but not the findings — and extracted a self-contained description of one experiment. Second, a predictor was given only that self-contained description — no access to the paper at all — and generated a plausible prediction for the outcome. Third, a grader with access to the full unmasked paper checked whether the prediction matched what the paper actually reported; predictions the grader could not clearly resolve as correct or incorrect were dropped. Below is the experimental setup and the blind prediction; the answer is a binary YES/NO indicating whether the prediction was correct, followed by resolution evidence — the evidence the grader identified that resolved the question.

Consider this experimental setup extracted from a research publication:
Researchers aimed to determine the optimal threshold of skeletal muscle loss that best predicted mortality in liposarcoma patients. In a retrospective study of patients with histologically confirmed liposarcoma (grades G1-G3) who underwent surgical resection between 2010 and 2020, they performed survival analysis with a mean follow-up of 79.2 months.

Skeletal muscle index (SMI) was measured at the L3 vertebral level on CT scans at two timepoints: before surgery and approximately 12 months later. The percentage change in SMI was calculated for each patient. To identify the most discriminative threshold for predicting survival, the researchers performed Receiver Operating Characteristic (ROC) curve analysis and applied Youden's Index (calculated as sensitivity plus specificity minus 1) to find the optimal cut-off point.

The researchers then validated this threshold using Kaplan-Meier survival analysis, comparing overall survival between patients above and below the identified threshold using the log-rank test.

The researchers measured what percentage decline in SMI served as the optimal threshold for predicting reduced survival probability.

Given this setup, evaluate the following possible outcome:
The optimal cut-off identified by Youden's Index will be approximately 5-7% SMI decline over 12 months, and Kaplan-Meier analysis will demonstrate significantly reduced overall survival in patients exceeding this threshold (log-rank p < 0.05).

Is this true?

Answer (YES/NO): NO